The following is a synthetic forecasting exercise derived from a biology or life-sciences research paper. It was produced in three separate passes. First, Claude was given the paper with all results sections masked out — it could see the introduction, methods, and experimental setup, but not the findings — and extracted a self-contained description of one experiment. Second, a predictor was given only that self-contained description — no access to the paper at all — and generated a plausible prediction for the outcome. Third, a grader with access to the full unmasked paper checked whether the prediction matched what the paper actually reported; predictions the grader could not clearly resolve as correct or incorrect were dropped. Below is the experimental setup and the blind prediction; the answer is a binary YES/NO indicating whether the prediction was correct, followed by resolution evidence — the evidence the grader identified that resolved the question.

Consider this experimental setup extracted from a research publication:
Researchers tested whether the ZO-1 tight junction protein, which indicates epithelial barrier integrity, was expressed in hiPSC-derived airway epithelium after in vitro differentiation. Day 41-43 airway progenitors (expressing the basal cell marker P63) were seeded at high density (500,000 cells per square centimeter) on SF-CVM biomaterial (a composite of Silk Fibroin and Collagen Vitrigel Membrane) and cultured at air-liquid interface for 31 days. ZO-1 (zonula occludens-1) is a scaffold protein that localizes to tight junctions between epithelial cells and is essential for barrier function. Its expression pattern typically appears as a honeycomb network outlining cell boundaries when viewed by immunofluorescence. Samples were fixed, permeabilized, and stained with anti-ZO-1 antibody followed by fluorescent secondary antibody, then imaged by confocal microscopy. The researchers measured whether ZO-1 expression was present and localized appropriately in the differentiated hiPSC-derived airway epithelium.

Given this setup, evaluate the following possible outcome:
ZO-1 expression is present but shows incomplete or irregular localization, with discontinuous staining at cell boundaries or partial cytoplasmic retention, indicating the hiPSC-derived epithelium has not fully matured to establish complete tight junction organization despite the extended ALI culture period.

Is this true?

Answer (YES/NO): NO